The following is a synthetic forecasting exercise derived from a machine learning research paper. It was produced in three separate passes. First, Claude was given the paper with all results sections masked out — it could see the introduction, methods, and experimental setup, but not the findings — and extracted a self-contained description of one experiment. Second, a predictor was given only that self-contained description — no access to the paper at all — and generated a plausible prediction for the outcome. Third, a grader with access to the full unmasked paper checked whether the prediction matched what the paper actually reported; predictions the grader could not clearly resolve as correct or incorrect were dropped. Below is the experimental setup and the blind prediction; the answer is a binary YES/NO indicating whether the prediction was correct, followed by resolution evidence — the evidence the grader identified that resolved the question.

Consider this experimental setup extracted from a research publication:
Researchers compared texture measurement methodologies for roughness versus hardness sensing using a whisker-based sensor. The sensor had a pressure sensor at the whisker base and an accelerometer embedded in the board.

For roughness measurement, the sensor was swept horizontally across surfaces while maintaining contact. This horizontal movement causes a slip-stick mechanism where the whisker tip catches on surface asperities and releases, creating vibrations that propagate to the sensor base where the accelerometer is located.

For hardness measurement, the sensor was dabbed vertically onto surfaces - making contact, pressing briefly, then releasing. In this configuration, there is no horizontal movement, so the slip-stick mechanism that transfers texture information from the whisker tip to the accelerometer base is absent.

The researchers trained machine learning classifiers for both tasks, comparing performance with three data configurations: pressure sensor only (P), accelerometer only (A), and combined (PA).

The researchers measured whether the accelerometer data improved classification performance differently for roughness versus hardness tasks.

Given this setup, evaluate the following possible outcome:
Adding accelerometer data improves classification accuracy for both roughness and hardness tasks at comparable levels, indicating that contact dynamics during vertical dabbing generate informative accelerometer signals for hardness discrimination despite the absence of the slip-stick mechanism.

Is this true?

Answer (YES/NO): NO